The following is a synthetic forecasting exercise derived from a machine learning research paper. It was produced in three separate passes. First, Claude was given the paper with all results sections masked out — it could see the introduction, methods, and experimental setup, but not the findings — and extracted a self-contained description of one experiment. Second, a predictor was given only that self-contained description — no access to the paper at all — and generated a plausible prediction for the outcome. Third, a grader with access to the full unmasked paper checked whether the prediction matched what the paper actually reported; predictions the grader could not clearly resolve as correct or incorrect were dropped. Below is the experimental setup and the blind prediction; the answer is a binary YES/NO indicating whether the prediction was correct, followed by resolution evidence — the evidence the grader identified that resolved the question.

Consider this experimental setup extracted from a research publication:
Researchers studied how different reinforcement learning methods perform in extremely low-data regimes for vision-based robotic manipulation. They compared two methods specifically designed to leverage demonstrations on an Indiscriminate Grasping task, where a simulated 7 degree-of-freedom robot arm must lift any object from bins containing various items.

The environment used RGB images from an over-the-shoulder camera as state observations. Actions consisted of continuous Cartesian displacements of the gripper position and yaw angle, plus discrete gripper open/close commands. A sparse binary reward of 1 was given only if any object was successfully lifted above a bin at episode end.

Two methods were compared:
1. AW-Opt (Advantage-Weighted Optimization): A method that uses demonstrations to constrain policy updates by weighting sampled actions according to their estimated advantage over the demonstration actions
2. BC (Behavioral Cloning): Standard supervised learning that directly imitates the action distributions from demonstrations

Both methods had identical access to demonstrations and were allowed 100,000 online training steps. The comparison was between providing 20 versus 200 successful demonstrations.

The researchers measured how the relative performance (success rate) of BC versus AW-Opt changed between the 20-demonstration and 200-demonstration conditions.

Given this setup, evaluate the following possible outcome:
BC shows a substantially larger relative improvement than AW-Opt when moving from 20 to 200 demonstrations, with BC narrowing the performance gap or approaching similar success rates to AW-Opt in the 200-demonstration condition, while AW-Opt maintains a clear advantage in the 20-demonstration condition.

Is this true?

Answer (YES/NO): NO